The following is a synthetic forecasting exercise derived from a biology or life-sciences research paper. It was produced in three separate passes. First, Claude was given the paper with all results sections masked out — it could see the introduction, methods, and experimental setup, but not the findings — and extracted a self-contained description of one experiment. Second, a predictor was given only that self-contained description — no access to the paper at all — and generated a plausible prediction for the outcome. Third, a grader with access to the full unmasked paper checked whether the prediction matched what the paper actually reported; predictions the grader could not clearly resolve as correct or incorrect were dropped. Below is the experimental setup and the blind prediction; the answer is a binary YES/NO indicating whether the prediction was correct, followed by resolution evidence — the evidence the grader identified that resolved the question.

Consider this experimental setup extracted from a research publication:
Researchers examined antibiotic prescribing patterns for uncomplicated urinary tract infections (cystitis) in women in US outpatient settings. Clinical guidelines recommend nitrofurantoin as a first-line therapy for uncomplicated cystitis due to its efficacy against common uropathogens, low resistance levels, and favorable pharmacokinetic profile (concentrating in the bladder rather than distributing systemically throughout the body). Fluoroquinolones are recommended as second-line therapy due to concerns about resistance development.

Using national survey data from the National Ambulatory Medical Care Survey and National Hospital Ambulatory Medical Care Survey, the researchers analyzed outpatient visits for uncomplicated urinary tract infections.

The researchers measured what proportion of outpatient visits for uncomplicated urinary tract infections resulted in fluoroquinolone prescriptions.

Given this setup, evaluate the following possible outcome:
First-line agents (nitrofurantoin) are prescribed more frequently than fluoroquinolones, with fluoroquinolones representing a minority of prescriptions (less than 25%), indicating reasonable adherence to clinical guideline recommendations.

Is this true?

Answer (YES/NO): NO